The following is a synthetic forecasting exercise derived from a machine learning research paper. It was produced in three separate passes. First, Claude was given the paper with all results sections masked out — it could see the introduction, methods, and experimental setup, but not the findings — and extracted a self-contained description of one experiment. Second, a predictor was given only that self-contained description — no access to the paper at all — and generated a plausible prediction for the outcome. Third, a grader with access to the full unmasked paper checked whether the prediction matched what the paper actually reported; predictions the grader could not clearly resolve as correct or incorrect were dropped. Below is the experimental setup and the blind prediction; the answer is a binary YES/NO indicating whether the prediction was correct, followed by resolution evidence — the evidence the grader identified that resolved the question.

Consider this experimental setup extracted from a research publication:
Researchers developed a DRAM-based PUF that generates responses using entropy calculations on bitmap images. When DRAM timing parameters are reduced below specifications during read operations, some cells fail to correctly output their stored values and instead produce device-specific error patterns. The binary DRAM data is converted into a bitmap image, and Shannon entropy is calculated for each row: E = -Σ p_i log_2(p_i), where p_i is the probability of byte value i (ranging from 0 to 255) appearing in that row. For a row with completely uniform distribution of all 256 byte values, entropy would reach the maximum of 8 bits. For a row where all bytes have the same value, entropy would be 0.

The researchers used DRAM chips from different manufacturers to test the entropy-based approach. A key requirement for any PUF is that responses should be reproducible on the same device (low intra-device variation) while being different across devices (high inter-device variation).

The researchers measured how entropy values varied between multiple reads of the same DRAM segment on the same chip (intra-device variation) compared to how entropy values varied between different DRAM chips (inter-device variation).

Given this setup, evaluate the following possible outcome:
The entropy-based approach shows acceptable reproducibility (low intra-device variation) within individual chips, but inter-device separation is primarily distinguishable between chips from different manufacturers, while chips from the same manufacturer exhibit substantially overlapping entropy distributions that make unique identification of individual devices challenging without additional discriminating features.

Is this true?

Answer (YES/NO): NO